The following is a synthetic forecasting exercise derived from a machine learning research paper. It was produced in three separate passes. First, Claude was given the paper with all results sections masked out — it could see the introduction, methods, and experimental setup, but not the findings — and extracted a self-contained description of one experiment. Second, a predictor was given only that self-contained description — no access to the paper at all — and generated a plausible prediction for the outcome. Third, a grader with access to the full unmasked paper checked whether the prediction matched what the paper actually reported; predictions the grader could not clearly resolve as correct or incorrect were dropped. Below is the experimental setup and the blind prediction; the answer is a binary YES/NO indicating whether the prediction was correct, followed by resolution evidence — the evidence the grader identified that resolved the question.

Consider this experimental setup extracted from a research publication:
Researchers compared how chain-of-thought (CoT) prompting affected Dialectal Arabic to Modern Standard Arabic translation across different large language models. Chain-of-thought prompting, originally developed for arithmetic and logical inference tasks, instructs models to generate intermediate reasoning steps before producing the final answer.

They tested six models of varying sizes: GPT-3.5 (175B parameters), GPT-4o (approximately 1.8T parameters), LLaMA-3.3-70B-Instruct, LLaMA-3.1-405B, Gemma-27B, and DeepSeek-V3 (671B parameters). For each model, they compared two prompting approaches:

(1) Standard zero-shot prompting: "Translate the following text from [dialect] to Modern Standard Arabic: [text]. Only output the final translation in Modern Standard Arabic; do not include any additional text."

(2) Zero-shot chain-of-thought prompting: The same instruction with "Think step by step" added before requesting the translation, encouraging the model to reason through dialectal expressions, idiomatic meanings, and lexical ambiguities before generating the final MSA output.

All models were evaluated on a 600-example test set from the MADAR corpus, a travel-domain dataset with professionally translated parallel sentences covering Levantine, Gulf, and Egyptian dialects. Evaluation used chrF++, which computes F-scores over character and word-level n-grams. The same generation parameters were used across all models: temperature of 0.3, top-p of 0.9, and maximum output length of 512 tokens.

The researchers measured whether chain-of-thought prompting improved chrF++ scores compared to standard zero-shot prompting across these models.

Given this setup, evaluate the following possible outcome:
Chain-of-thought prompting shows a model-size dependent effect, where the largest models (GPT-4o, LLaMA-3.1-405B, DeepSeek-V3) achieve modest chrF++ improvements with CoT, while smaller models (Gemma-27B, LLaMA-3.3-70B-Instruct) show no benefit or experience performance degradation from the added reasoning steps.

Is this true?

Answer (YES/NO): NO